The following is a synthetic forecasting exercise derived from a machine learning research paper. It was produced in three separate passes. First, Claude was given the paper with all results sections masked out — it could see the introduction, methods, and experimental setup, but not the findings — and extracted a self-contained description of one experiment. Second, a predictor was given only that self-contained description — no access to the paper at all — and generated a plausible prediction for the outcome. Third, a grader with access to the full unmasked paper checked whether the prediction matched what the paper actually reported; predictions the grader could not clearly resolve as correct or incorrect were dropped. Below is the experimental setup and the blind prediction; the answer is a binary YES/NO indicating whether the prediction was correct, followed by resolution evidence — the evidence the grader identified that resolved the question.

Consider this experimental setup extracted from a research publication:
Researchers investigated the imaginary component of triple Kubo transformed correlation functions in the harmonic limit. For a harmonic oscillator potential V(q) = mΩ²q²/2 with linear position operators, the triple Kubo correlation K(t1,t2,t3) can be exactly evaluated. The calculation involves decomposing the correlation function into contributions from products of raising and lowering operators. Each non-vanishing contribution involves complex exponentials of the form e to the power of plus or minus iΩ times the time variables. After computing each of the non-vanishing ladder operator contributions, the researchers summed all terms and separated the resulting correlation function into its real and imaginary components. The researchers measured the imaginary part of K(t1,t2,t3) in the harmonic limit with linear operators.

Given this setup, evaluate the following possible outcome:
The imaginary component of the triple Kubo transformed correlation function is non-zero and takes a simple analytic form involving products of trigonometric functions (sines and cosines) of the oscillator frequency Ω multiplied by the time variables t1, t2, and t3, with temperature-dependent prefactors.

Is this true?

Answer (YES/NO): NO